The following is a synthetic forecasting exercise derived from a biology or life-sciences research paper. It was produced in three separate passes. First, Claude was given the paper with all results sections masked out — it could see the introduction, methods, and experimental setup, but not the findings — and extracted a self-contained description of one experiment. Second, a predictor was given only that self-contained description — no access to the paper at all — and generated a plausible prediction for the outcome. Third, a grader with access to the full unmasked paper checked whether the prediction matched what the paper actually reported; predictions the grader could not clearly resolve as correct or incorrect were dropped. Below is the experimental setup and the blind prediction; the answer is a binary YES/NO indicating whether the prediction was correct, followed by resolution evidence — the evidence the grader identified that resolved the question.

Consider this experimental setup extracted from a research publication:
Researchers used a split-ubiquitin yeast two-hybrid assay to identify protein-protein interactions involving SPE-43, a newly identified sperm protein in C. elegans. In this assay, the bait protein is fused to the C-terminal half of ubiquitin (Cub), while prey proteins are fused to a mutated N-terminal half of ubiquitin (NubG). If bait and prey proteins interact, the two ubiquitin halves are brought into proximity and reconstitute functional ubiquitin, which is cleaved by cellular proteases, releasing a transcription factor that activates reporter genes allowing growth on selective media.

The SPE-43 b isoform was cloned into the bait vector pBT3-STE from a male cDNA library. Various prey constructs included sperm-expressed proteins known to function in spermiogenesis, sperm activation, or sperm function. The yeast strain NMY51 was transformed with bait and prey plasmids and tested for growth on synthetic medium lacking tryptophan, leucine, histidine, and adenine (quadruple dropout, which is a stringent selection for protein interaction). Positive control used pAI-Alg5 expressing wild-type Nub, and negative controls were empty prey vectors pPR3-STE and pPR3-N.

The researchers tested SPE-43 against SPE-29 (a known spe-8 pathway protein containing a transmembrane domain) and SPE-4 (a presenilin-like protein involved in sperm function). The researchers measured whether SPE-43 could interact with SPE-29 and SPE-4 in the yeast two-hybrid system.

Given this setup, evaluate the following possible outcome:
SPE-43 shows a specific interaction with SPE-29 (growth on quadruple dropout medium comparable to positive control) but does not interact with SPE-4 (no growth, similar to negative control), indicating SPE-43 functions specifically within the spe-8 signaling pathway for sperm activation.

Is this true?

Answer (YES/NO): NO